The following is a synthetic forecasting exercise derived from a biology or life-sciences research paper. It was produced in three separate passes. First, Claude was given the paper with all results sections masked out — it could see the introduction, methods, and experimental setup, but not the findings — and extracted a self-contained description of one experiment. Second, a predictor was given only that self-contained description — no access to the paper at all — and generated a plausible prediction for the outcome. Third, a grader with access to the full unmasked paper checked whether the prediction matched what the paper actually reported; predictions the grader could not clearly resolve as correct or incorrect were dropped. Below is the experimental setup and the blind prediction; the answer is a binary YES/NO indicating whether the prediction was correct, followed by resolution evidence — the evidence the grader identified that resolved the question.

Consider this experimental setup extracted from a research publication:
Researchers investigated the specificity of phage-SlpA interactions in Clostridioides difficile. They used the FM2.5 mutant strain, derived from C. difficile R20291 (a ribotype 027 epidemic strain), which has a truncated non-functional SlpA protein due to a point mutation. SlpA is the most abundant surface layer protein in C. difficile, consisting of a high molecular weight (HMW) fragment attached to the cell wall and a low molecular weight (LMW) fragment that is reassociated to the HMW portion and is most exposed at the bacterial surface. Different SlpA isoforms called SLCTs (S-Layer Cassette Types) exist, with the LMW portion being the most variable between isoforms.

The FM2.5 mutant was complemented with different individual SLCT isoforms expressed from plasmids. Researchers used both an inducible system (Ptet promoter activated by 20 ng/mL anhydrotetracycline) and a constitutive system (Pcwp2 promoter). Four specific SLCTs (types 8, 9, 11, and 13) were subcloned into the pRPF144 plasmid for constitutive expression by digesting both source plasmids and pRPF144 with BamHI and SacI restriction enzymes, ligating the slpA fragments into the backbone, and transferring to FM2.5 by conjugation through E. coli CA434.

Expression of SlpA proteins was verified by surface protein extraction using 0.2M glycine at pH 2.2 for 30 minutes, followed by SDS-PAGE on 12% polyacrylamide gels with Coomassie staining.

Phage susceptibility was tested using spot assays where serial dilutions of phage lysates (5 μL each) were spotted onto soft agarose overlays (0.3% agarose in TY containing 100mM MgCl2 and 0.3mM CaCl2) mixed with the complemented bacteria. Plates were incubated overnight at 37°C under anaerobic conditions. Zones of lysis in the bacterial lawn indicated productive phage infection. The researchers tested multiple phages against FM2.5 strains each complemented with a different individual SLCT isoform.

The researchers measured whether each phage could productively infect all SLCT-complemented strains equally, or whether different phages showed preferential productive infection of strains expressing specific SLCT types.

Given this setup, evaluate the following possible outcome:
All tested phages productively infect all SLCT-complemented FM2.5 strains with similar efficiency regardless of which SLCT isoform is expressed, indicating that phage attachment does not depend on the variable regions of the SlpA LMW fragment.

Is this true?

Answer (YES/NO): NO